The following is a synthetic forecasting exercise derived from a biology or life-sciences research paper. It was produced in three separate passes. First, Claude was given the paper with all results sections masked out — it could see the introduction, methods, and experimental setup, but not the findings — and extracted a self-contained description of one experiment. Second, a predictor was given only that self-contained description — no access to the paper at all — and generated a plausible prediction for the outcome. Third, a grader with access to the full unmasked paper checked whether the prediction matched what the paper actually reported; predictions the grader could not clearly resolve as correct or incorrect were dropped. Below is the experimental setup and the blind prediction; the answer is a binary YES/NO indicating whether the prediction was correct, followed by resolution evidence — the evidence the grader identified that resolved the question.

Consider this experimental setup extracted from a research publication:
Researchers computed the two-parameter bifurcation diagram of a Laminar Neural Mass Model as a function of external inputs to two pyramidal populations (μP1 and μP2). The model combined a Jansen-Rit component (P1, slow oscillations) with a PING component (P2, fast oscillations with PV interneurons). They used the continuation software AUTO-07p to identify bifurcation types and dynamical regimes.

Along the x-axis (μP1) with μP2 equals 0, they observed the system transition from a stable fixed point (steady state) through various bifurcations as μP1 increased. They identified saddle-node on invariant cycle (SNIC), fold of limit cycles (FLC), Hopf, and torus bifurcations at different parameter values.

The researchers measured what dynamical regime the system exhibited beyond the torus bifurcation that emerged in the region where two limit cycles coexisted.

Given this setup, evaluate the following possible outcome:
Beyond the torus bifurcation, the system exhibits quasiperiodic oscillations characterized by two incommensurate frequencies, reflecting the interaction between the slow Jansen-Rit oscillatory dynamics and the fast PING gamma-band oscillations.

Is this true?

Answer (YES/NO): YES